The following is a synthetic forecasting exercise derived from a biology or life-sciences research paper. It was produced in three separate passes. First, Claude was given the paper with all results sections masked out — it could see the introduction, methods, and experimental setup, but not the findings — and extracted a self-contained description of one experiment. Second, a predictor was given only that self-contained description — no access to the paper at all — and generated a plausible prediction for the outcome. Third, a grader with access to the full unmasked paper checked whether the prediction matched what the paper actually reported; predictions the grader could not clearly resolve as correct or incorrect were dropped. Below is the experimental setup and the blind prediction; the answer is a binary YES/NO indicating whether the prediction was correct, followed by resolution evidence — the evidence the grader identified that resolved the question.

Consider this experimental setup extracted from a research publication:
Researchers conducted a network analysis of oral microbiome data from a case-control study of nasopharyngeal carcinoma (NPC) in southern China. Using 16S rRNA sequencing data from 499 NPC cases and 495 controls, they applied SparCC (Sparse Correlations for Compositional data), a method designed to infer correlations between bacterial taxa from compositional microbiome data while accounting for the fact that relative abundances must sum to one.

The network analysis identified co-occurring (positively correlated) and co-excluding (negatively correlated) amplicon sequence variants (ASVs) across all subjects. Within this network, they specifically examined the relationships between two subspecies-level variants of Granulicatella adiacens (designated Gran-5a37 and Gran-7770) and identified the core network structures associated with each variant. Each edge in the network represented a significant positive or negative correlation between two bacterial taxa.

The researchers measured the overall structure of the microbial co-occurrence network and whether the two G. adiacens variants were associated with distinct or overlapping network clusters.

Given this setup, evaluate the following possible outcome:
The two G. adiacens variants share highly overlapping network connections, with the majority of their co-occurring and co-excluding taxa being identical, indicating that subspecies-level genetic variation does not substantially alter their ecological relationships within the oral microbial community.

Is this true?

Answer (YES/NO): NO